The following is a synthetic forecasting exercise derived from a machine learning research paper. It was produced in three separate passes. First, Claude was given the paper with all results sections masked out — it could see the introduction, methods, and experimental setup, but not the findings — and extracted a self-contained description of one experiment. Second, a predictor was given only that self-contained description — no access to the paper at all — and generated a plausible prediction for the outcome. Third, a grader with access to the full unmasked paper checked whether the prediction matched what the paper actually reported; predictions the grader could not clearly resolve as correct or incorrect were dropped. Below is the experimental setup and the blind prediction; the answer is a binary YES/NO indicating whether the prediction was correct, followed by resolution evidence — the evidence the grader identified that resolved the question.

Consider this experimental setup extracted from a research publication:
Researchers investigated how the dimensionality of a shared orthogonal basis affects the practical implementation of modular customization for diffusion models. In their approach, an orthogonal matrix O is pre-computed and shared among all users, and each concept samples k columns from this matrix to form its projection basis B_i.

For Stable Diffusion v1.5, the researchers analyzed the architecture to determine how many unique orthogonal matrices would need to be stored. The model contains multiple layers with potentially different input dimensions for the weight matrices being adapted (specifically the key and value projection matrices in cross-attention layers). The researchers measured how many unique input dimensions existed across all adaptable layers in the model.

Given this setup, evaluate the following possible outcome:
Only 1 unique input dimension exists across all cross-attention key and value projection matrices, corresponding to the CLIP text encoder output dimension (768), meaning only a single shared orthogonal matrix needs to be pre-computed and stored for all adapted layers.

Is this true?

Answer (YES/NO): NO